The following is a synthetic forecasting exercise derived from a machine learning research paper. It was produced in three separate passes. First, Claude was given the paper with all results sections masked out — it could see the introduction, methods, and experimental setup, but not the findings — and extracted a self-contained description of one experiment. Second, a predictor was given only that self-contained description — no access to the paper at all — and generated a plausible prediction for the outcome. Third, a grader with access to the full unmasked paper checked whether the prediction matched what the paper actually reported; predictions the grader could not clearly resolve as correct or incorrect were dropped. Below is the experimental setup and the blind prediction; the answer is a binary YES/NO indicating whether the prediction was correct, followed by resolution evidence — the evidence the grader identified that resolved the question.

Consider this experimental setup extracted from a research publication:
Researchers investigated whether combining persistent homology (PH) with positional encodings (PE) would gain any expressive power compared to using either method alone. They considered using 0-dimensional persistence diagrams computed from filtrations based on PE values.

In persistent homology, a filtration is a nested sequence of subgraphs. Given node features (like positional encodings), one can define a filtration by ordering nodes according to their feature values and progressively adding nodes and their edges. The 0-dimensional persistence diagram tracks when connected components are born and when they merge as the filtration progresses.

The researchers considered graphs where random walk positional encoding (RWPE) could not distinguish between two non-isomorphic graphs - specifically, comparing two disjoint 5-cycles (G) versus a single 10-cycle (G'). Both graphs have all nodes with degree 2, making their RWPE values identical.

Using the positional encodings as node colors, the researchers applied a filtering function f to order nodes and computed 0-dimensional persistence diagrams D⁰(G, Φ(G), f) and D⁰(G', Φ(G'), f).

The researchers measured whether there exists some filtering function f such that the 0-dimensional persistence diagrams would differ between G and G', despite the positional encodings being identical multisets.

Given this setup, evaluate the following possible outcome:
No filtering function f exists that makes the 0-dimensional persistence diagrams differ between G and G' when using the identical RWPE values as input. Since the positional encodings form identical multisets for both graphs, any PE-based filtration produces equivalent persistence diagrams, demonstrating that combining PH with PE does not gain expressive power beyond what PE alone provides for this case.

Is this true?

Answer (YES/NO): NO